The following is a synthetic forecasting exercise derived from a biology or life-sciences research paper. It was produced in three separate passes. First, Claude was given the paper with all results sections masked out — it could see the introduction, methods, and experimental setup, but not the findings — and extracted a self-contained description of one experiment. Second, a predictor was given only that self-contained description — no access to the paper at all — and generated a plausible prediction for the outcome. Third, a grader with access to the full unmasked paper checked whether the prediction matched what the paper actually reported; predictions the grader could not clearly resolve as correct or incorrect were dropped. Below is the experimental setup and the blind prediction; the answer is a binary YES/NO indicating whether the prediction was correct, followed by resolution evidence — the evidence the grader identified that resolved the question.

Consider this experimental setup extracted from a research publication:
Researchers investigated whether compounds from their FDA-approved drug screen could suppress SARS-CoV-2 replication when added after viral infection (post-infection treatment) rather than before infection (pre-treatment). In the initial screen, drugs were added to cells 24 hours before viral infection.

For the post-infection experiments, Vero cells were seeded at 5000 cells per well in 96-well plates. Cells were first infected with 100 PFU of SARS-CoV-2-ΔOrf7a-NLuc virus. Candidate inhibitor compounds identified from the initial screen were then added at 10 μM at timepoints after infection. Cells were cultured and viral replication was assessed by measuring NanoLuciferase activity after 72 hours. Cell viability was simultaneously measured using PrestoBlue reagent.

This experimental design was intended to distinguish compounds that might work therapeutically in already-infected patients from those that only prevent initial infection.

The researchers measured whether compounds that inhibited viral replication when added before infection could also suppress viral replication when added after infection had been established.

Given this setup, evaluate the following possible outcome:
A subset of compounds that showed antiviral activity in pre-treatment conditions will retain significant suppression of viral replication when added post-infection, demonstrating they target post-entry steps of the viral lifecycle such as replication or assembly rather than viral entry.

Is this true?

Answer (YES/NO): YES